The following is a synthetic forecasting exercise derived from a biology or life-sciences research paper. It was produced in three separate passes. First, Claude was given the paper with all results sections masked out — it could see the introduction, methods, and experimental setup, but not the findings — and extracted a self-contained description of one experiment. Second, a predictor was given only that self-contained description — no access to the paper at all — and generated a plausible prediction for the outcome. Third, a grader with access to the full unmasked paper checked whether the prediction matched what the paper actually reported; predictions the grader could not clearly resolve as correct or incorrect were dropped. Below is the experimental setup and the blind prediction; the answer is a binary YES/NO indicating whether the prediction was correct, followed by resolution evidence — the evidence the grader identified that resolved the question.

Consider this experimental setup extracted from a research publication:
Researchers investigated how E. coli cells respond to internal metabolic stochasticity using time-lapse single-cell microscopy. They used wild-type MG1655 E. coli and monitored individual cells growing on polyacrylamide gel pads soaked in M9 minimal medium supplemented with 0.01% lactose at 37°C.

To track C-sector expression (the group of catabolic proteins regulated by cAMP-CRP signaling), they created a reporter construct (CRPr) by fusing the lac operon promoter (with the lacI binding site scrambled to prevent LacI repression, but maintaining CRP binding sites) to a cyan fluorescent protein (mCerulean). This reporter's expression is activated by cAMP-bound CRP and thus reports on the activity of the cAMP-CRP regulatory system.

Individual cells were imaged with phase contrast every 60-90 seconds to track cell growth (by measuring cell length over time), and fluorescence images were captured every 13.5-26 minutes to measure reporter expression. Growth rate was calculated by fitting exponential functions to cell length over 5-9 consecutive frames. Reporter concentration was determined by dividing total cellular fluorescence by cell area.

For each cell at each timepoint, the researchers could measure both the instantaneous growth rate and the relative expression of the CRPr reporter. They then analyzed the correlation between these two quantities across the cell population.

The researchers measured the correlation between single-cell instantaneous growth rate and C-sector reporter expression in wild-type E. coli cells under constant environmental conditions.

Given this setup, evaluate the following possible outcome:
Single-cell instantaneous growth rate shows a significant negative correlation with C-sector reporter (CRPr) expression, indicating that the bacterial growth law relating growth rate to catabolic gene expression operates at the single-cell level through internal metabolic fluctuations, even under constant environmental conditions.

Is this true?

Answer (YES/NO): YES